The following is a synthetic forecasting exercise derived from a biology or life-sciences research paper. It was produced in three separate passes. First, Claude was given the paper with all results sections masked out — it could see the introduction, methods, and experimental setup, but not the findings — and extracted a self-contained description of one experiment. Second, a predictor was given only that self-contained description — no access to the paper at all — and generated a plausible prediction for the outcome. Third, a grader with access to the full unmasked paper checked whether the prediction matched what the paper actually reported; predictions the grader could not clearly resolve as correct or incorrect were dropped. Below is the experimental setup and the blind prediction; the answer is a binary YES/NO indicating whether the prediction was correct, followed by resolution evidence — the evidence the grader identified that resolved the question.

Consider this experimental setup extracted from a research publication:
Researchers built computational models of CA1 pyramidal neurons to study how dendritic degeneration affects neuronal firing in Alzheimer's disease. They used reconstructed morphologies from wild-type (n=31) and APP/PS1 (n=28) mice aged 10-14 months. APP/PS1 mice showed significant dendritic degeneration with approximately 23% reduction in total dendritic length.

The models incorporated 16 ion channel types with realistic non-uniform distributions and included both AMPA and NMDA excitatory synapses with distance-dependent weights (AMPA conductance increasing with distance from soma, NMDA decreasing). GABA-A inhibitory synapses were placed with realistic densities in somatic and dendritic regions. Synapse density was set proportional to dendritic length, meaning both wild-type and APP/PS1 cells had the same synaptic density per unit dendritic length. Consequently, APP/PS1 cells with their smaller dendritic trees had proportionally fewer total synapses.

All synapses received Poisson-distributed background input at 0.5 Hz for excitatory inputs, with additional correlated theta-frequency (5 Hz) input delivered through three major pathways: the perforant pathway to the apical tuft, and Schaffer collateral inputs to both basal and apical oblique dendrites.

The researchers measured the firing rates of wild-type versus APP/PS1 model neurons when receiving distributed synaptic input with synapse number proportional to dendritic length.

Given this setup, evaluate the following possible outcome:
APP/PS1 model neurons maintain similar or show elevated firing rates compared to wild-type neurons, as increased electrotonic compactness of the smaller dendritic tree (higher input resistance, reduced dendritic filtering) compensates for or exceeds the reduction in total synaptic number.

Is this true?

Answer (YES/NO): YES